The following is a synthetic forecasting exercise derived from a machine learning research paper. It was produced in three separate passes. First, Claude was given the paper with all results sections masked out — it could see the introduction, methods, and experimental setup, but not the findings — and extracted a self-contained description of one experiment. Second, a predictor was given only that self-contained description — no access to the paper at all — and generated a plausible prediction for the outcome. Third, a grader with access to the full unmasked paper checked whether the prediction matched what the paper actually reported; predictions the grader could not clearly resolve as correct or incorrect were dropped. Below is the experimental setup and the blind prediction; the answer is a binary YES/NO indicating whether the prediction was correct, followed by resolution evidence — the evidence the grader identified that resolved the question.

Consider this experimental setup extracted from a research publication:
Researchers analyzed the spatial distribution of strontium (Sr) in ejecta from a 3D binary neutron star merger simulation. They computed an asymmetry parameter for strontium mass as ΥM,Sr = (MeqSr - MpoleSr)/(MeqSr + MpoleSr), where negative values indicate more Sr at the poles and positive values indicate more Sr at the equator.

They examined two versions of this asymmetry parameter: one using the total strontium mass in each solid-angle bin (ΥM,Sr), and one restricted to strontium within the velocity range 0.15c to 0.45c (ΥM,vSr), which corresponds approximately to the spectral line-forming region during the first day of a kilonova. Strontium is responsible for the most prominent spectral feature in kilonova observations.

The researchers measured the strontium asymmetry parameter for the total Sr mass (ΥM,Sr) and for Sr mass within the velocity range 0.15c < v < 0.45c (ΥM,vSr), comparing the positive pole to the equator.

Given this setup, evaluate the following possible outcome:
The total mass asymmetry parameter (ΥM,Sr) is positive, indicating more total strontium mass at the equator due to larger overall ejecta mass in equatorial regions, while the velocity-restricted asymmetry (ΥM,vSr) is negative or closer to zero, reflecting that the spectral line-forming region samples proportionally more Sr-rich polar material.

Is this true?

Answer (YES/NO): NO